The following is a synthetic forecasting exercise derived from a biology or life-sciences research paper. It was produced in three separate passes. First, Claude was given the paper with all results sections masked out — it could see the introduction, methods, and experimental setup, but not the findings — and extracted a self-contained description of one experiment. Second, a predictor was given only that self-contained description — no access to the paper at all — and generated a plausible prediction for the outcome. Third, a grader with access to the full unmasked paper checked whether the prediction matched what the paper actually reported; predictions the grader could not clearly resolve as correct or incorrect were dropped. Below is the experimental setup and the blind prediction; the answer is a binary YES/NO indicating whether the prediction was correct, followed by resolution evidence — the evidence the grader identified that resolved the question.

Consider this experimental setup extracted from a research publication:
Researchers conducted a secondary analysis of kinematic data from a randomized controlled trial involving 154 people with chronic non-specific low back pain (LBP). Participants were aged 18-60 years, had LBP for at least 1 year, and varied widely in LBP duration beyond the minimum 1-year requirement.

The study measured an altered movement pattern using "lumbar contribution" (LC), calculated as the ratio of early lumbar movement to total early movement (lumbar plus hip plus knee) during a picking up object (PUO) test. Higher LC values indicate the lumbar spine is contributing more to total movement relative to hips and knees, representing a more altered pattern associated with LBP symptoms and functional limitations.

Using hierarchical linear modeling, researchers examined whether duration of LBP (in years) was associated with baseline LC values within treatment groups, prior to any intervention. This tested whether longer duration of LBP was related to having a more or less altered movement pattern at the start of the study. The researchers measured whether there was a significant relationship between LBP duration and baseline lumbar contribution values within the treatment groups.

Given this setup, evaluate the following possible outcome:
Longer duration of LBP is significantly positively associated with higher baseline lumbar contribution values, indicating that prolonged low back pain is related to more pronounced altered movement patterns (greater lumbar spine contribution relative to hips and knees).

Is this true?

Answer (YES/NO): NO